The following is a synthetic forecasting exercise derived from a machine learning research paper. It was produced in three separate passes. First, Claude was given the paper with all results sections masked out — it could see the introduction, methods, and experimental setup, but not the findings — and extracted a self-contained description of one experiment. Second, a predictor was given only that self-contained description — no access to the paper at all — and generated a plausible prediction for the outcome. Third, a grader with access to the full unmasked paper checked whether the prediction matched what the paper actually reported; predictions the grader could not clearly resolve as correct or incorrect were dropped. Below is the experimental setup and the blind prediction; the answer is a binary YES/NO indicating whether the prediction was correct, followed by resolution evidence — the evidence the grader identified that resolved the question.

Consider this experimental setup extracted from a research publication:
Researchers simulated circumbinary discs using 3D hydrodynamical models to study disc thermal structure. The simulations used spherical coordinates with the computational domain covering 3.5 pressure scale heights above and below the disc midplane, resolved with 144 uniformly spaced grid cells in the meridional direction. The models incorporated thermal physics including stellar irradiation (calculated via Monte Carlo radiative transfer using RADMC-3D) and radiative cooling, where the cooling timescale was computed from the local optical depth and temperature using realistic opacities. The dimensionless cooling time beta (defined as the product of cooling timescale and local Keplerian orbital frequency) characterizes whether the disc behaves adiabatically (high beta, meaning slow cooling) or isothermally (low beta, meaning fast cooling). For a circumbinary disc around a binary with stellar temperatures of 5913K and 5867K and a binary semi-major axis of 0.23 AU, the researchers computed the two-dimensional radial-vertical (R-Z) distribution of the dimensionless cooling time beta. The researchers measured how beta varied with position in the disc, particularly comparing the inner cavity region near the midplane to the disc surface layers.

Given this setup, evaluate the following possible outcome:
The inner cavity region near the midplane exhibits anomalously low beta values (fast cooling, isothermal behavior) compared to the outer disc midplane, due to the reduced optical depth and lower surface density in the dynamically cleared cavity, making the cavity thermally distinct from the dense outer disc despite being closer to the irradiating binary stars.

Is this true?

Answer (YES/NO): NO